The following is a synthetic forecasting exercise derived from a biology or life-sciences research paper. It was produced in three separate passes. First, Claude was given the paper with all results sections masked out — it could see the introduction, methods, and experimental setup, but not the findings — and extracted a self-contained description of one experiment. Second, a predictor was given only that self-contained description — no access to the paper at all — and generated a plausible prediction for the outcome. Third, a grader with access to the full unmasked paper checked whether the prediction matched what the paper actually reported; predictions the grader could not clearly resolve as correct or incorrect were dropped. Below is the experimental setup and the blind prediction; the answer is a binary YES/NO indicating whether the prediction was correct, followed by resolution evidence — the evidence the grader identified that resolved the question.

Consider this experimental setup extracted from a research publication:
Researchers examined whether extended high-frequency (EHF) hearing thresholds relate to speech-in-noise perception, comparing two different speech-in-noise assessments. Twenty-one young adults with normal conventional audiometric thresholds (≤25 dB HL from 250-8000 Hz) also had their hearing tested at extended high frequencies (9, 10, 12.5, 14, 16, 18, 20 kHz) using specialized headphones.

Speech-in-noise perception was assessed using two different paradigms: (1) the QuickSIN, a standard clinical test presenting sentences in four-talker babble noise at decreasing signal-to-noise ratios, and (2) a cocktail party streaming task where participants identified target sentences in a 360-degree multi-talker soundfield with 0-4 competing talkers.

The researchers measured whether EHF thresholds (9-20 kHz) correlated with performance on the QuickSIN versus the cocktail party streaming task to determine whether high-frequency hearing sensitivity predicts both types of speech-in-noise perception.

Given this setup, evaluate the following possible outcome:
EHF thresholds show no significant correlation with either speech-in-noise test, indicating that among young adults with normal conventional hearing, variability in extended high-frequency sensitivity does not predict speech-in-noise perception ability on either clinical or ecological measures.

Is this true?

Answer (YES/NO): NO